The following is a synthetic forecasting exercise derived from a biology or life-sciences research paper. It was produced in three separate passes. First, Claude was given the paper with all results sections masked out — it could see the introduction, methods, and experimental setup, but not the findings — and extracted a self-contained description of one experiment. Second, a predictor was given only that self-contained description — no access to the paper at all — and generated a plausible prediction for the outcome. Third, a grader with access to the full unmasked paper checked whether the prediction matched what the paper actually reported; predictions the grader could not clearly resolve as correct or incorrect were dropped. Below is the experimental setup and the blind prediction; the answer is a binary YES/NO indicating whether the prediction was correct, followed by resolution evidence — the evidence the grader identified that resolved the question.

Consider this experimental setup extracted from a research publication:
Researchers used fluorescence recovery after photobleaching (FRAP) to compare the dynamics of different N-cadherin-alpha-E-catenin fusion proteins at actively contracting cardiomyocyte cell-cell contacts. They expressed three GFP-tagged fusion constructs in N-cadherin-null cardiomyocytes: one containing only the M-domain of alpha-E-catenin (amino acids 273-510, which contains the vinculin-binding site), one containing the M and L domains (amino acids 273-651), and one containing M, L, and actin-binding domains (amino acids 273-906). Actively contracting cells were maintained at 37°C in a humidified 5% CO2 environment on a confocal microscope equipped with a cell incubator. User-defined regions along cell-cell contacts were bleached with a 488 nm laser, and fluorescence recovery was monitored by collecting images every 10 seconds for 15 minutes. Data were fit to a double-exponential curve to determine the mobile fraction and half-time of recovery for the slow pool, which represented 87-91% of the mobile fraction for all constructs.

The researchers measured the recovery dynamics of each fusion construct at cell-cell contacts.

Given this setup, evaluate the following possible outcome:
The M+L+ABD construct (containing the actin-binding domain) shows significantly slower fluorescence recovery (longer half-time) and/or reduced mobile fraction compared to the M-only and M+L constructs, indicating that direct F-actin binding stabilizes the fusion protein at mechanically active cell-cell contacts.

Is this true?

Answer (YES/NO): NO